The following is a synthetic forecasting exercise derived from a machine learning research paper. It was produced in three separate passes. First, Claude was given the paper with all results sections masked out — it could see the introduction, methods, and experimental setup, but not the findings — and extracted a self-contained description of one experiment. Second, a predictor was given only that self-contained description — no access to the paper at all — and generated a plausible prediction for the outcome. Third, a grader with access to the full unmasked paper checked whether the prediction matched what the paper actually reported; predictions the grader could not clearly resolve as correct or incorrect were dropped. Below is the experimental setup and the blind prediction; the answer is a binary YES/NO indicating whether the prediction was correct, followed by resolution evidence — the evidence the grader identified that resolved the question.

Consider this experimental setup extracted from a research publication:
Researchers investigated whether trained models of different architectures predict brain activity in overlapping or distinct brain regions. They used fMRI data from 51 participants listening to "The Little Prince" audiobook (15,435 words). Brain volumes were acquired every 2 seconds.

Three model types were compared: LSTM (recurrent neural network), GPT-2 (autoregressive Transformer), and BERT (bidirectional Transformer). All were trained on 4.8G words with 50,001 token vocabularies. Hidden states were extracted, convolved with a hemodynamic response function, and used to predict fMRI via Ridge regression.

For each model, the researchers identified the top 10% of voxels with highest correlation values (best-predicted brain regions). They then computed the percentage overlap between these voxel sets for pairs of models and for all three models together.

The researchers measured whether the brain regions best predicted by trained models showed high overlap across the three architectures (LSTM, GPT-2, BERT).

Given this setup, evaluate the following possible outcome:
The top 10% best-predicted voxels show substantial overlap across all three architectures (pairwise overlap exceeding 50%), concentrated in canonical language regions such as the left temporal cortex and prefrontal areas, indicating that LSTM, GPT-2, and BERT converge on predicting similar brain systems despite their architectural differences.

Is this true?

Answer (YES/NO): YES